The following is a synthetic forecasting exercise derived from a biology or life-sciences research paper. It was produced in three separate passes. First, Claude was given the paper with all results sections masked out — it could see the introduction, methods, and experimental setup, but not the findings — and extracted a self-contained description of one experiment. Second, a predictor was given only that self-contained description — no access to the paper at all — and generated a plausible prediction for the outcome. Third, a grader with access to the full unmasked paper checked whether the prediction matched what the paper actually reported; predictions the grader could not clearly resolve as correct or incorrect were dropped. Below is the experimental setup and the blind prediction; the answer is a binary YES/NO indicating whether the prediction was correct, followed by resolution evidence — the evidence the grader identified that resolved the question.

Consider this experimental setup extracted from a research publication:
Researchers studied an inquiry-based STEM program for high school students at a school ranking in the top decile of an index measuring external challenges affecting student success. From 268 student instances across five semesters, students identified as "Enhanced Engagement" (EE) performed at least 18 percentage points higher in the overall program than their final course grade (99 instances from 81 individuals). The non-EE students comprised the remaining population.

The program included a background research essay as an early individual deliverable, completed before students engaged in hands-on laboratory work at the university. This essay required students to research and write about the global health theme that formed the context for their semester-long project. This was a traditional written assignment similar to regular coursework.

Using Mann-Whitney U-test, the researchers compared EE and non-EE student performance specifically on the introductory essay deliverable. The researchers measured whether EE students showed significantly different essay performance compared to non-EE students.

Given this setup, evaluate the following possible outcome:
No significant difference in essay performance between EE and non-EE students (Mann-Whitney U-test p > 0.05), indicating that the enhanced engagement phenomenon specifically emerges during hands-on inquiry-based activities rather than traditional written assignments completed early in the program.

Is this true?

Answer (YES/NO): YES